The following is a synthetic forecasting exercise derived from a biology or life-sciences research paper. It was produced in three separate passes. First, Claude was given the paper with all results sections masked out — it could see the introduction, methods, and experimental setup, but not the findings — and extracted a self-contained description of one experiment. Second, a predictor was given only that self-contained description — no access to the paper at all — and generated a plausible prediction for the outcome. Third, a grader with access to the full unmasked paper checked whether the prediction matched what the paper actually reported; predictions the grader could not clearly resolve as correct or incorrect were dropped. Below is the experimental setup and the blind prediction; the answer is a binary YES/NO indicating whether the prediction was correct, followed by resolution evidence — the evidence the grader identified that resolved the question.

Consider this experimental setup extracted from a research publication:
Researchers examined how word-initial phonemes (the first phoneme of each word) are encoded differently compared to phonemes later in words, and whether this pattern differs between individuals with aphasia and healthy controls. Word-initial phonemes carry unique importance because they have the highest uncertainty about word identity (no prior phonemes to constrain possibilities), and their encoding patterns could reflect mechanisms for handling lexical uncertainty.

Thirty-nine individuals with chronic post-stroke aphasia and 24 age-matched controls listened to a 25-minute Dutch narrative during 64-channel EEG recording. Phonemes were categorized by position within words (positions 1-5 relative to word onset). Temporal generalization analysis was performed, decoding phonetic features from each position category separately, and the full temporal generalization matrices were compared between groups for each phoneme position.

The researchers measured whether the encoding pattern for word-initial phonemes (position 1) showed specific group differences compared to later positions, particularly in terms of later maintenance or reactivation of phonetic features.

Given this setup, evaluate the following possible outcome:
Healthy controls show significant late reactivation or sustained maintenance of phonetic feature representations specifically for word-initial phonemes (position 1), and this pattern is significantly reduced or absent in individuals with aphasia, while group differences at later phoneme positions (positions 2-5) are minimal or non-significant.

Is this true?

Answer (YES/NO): NO